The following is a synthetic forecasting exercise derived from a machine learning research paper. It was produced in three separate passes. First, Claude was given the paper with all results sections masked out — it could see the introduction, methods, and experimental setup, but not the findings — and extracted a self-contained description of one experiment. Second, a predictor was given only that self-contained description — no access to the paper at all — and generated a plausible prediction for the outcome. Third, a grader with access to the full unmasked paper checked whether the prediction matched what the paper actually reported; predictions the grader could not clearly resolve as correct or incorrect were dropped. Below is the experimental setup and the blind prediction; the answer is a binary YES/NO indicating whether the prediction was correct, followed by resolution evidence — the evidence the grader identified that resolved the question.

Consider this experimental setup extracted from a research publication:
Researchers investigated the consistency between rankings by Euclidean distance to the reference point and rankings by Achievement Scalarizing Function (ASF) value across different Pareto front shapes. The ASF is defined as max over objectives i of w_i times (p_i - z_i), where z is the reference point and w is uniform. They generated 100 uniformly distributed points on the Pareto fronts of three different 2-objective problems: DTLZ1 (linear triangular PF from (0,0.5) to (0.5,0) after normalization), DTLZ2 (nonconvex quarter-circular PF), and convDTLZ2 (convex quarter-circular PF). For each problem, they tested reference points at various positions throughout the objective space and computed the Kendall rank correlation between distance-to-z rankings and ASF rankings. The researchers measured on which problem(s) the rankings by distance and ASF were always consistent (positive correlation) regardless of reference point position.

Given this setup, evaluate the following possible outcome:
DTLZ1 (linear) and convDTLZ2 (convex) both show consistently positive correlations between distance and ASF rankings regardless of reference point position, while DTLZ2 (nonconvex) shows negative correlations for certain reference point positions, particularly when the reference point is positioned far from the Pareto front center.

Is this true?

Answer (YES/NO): NO